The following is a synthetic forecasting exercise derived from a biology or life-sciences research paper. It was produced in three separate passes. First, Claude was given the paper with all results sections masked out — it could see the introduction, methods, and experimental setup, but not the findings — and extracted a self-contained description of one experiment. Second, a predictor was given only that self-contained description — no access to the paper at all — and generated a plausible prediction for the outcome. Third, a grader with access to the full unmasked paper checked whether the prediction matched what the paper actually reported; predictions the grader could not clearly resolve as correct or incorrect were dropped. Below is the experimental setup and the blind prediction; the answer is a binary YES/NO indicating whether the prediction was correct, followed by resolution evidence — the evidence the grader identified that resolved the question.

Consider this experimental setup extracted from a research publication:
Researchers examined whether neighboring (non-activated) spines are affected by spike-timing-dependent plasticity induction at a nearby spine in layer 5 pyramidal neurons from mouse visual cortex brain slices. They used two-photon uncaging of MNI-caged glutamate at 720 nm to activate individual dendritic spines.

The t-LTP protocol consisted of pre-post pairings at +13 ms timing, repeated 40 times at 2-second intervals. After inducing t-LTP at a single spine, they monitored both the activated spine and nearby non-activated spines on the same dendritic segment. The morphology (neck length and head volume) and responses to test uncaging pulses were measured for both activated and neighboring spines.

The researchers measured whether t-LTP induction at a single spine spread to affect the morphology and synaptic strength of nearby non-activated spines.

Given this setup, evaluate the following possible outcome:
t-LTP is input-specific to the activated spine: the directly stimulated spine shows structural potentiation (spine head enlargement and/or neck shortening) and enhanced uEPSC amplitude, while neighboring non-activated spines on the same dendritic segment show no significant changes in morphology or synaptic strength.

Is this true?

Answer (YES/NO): YES